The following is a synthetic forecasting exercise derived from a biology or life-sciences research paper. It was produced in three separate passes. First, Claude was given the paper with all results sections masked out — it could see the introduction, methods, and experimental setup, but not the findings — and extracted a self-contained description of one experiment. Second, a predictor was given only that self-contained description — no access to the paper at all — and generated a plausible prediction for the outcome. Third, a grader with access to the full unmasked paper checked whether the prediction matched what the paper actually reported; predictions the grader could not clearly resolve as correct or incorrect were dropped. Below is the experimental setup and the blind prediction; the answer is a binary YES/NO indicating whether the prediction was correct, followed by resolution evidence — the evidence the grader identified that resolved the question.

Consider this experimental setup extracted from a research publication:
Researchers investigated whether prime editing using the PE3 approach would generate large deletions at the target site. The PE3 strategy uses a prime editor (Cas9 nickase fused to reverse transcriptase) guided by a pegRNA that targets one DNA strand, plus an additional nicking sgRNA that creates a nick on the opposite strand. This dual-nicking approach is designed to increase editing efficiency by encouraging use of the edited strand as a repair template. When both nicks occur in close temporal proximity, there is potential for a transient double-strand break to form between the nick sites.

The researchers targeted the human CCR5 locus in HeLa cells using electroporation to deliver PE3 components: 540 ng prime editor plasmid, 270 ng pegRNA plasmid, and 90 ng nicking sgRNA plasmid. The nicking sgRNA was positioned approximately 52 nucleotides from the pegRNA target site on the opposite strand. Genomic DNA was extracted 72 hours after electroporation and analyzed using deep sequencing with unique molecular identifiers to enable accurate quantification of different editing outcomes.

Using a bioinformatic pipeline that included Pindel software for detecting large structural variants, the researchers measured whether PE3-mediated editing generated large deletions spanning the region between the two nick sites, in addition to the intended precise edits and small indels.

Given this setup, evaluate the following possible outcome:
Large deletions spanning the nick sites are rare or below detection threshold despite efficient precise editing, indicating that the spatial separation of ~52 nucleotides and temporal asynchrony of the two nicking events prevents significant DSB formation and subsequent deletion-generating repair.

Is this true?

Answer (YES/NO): NO